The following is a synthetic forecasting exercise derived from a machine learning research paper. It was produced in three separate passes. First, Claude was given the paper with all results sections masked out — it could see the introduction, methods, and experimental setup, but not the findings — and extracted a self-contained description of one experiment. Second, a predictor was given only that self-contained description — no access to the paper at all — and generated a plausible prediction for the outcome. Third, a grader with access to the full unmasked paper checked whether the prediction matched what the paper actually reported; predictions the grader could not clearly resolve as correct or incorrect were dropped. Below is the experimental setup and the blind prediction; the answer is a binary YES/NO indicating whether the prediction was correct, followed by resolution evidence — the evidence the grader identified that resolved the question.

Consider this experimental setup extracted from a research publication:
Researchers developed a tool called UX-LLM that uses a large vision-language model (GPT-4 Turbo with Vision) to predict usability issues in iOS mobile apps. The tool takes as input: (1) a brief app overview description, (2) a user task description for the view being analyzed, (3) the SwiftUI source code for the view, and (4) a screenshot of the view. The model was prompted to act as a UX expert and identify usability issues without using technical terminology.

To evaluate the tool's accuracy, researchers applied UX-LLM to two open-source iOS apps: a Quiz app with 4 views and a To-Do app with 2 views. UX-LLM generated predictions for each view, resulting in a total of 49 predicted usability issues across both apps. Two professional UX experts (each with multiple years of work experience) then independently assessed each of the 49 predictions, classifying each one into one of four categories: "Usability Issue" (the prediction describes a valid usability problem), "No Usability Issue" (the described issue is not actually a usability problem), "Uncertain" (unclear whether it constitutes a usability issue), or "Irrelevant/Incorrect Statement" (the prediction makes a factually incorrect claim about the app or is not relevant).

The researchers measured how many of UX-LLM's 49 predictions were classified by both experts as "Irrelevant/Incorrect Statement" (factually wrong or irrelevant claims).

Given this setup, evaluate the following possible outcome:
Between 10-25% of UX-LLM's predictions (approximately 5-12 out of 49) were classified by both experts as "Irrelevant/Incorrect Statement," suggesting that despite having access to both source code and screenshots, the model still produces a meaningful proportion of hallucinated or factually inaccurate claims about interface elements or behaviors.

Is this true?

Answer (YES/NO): NO